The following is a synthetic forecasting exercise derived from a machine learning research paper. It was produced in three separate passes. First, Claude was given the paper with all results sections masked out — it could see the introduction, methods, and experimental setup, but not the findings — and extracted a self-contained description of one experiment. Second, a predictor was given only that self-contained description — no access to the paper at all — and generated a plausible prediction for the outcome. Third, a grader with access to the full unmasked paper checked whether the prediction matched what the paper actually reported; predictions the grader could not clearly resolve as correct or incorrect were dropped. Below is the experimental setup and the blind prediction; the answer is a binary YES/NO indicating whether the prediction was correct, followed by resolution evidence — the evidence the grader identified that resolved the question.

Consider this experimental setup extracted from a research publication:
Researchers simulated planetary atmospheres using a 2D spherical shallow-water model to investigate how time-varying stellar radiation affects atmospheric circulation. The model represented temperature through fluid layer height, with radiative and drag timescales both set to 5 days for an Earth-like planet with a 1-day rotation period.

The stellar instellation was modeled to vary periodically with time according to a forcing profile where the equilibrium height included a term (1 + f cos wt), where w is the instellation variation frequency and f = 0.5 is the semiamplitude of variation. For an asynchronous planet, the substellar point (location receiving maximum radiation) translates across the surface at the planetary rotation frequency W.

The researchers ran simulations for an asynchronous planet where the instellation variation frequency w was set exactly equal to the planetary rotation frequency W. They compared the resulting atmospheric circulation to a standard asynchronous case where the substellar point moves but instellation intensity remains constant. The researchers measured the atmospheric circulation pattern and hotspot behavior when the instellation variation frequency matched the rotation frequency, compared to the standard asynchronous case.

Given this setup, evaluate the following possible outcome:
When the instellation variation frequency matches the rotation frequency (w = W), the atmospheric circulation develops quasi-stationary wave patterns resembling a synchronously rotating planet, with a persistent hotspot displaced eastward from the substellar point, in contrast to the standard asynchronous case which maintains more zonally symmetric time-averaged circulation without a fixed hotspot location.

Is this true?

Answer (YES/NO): NO